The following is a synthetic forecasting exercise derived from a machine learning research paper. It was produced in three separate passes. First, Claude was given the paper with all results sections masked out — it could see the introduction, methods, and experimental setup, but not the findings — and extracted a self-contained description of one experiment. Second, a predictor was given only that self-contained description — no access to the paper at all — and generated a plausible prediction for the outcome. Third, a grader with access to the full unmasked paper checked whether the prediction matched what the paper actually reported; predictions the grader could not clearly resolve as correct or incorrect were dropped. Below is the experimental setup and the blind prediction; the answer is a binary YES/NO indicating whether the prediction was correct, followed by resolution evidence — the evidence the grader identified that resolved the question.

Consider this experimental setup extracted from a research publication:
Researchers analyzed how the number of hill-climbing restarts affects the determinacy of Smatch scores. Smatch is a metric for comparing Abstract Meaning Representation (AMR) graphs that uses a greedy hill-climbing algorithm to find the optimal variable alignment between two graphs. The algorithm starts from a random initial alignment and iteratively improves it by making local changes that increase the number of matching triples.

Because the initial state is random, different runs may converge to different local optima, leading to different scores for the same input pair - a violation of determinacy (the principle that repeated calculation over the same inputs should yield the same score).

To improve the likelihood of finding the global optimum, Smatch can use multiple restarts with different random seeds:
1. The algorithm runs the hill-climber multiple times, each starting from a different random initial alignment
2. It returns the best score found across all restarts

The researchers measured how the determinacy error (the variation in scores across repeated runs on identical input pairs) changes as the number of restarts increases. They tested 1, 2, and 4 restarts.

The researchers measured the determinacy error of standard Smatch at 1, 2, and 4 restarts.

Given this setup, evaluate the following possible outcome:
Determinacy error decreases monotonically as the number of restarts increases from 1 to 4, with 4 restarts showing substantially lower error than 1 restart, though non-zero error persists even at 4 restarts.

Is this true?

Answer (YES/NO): YES